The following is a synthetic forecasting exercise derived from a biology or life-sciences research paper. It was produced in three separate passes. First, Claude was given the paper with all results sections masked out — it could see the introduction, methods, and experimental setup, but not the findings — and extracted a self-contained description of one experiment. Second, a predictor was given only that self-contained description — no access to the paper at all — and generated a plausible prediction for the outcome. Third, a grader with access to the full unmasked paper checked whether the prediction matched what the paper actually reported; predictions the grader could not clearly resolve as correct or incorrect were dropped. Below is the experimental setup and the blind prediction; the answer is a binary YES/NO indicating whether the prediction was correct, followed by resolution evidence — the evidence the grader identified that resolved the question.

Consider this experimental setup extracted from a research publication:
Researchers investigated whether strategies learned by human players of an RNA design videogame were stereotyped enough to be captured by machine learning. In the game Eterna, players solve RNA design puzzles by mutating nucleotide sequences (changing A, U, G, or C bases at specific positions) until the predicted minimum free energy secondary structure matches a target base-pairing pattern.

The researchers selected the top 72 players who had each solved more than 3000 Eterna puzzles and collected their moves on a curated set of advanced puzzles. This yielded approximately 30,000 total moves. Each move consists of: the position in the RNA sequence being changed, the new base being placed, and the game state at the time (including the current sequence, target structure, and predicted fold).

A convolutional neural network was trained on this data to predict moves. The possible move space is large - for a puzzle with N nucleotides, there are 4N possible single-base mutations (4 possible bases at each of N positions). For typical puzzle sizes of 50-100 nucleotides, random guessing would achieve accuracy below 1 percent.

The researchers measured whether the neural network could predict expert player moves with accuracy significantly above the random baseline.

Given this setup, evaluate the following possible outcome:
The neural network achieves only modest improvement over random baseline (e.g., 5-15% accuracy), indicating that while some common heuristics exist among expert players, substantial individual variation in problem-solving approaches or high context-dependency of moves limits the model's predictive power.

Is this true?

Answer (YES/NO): NO